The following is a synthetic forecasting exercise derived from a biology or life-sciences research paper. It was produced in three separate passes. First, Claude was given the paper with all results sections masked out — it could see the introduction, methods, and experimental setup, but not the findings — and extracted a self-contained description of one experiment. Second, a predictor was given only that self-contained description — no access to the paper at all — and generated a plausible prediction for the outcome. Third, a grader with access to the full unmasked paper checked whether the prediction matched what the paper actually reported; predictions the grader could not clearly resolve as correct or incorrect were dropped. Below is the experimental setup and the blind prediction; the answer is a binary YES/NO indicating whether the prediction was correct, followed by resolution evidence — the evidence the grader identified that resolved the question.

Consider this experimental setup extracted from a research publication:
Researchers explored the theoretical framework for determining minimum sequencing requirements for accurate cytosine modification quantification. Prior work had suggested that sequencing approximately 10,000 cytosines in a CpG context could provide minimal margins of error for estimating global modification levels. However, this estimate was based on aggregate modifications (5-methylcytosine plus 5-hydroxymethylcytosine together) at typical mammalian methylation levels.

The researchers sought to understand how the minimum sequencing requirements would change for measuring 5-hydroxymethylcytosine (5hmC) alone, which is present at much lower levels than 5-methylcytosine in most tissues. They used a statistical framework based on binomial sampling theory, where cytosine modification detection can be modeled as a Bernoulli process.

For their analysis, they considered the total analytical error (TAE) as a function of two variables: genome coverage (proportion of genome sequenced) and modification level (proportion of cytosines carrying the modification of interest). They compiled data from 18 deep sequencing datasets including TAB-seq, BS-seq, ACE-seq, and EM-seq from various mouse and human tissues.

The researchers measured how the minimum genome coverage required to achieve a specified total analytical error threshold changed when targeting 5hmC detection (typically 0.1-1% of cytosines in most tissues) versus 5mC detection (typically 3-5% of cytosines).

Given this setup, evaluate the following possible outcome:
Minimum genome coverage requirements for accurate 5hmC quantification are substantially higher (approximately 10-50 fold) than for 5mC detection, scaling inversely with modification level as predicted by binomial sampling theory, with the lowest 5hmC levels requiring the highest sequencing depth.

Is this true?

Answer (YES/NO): NO